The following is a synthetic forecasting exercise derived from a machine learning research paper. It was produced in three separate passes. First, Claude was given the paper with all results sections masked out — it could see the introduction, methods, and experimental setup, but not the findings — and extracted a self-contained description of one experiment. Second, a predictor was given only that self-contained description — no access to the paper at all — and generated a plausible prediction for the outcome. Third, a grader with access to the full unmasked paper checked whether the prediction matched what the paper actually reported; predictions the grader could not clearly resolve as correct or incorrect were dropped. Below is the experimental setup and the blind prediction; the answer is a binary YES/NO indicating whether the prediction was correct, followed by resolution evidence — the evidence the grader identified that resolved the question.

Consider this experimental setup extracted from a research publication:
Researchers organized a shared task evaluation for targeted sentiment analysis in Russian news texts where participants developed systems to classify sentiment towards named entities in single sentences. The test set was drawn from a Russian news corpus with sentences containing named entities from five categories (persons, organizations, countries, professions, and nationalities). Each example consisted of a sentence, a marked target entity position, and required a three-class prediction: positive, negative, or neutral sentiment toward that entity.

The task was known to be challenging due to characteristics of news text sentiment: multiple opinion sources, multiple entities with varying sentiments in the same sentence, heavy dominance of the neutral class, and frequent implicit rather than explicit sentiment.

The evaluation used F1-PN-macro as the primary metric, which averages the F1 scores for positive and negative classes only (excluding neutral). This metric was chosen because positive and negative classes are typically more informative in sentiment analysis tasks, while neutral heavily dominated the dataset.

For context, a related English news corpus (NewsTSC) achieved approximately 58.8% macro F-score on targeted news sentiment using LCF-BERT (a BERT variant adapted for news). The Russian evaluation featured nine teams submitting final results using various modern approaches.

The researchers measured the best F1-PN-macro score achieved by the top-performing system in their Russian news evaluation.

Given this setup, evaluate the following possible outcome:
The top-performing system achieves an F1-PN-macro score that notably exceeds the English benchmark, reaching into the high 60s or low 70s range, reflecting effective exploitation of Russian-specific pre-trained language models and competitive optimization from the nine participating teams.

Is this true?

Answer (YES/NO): NO